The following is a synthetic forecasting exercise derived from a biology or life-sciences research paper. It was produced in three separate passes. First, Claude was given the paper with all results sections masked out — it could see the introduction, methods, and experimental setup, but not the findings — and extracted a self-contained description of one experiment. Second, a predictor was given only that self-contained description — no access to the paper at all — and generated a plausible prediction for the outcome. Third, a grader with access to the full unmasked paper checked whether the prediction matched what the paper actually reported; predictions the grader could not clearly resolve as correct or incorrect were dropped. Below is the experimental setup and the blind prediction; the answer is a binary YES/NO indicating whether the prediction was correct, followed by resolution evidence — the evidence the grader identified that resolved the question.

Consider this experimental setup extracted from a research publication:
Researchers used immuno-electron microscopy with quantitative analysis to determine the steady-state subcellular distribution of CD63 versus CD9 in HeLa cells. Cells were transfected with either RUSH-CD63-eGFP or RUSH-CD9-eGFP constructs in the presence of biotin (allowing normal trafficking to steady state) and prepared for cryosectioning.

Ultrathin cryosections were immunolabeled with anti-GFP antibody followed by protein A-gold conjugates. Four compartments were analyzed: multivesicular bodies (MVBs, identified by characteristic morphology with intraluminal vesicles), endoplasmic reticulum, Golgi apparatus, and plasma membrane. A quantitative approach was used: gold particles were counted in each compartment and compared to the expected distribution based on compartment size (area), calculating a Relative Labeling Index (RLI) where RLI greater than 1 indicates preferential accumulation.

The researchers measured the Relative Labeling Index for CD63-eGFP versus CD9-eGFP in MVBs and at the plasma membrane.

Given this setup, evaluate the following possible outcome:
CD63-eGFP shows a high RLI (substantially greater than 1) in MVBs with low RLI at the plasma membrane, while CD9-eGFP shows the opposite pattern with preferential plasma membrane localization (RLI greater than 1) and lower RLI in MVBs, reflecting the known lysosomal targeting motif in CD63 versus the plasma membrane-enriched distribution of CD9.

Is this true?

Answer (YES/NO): NO